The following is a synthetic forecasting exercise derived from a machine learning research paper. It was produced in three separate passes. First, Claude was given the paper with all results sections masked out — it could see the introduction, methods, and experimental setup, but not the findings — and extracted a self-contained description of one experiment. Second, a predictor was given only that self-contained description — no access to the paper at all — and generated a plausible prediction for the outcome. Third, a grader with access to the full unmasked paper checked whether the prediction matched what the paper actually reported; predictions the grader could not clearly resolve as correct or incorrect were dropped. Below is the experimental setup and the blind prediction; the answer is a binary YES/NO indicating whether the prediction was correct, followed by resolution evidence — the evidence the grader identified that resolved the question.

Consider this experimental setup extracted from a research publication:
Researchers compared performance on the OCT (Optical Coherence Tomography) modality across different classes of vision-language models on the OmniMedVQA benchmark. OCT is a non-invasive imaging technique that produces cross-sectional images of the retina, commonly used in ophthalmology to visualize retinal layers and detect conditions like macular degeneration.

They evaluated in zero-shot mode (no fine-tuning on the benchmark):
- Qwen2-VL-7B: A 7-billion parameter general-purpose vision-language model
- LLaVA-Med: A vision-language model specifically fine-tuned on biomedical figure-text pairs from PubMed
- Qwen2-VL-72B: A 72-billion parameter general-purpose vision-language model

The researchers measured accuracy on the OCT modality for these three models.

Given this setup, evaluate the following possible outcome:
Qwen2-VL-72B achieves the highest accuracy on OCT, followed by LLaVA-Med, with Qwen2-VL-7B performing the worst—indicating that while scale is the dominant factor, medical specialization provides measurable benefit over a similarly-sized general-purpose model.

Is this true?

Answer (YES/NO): NO